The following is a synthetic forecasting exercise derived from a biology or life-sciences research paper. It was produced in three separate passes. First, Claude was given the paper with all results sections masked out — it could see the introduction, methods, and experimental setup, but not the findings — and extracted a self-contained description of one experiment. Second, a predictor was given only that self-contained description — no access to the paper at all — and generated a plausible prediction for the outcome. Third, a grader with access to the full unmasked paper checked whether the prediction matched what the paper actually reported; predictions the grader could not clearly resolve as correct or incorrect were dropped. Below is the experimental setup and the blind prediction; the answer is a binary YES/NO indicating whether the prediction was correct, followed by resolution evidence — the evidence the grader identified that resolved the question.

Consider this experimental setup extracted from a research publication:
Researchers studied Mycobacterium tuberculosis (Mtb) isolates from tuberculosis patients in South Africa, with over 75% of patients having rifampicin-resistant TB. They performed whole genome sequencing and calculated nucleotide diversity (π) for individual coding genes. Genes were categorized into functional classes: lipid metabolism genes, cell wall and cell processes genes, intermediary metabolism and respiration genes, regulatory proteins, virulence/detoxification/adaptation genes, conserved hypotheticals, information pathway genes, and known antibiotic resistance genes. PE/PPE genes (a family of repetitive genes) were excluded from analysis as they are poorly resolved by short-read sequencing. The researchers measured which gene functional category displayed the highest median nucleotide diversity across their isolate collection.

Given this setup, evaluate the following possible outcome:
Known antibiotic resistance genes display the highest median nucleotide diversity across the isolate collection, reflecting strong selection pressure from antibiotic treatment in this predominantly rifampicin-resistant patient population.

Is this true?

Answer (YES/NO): NO